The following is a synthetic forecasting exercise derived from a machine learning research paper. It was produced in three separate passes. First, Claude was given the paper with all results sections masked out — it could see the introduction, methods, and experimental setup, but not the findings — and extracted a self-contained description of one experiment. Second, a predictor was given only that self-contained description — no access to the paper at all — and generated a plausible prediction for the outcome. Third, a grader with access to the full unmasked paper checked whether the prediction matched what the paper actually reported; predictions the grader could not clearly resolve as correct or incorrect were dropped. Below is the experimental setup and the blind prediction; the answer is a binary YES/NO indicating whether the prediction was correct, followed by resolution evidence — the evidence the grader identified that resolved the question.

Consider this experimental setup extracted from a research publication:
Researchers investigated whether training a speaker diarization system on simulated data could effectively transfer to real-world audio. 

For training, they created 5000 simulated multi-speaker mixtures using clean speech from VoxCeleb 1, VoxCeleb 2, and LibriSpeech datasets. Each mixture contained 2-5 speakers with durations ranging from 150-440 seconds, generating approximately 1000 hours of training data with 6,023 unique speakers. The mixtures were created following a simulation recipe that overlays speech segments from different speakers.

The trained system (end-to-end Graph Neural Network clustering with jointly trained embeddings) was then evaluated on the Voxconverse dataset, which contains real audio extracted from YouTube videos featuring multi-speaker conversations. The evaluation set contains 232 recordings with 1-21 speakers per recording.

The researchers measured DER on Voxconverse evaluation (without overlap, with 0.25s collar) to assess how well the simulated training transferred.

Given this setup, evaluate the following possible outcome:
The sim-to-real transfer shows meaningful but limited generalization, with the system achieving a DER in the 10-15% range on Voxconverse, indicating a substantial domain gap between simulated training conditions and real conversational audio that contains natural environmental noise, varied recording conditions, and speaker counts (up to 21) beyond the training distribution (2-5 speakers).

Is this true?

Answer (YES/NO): NO